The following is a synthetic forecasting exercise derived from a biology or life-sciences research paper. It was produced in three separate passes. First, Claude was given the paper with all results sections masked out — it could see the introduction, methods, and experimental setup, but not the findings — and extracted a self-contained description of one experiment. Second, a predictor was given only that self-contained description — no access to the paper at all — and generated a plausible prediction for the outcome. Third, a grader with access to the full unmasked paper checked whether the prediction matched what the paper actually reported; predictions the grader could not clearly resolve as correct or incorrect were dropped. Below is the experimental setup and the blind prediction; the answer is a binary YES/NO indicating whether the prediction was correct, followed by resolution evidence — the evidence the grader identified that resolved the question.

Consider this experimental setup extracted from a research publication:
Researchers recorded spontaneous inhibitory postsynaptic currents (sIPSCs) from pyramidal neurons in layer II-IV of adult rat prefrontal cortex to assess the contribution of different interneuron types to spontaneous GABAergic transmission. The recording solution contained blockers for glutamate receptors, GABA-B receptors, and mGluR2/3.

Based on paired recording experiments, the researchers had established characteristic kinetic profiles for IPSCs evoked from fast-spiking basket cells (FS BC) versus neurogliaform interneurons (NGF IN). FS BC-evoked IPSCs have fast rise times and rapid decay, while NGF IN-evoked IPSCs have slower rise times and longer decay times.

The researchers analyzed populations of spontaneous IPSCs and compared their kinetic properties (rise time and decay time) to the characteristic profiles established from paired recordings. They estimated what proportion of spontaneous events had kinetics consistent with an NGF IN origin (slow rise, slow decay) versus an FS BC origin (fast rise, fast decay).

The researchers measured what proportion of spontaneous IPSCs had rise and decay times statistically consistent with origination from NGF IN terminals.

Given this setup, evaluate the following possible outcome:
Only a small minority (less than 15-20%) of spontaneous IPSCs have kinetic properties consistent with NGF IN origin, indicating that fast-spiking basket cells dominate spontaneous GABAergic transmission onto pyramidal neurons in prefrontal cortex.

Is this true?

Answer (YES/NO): YES